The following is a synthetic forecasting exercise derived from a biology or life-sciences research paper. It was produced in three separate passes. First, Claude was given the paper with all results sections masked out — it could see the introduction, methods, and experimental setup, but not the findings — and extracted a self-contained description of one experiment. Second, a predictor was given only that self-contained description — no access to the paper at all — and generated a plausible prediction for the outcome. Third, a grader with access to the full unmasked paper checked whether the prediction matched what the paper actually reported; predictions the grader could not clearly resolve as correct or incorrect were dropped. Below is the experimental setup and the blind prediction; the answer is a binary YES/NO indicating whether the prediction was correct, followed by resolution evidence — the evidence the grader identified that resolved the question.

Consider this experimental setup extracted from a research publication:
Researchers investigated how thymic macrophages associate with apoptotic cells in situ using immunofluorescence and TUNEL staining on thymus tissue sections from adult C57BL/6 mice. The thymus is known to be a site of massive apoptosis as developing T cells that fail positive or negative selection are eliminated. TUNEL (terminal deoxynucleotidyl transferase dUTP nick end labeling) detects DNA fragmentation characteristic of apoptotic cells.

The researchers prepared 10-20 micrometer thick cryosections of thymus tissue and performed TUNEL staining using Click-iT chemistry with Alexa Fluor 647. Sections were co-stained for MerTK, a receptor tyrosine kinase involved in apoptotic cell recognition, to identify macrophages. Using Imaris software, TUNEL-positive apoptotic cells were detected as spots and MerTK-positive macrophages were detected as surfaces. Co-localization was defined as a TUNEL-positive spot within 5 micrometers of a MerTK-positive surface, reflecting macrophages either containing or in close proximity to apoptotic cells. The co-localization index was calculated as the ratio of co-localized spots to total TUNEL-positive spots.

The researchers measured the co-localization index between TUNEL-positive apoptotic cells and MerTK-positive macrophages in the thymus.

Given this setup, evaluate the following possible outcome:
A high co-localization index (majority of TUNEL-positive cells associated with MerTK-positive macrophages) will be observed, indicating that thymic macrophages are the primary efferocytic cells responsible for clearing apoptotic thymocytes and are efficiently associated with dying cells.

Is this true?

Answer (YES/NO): YES